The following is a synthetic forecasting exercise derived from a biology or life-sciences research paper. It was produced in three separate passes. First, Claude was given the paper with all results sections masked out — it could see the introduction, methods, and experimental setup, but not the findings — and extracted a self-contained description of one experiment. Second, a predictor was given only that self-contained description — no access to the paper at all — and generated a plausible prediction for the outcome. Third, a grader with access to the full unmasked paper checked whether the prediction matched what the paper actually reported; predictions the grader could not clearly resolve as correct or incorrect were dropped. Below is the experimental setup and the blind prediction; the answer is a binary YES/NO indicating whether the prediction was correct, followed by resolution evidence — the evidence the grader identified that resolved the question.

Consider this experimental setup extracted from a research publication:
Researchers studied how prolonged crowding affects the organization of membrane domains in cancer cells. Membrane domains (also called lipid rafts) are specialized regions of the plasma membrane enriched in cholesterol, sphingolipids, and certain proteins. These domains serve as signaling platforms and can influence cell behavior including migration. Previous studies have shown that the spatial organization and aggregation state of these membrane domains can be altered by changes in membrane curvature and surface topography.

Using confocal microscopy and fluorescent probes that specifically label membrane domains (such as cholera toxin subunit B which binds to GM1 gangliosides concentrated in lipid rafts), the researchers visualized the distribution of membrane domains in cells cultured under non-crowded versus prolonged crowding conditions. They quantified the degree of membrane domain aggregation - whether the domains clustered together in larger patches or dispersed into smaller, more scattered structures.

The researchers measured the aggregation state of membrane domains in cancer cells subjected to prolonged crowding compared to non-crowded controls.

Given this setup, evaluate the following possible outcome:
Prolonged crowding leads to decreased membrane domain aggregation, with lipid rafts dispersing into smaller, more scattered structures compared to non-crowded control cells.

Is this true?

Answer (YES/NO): YES